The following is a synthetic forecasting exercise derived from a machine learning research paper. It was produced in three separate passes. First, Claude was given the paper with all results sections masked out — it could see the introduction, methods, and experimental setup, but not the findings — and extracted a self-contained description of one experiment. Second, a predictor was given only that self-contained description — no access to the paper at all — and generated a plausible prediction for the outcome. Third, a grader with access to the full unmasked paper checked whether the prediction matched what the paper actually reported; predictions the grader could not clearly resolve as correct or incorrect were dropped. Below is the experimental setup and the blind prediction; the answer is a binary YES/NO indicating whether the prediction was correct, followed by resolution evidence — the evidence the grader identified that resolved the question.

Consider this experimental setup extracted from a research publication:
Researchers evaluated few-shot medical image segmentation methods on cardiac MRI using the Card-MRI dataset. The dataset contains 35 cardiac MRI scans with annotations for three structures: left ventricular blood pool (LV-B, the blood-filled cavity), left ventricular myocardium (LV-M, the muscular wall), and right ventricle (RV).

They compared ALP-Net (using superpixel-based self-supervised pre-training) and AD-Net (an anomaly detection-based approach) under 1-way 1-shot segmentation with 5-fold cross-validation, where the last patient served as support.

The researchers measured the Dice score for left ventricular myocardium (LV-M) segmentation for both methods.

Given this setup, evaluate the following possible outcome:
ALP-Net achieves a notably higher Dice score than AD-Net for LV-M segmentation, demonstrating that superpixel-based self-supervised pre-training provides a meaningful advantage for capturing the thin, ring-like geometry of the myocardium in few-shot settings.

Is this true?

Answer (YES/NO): NO